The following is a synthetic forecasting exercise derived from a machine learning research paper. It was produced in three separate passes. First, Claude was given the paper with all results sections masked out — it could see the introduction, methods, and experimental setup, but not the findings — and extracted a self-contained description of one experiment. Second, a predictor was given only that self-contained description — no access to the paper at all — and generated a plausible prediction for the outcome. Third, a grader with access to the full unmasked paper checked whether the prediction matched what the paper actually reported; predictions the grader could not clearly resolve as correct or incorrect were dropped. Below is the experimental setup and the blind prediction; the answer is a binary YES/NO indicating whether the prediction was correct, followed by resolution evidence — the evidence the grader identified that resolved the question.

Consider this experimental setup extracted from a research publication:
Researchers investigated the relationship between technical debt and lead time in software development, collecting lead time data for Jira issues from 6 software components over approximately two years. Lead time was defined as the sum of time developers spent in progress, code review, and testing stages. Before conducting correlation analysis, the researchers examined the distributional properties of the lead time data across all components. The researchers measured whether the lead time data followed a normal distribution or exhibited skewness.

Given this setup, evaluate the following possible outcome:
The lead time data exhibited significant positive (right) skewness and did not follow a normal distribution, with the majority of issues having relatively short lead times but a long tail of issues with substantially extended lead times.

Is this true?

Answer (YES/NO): YES